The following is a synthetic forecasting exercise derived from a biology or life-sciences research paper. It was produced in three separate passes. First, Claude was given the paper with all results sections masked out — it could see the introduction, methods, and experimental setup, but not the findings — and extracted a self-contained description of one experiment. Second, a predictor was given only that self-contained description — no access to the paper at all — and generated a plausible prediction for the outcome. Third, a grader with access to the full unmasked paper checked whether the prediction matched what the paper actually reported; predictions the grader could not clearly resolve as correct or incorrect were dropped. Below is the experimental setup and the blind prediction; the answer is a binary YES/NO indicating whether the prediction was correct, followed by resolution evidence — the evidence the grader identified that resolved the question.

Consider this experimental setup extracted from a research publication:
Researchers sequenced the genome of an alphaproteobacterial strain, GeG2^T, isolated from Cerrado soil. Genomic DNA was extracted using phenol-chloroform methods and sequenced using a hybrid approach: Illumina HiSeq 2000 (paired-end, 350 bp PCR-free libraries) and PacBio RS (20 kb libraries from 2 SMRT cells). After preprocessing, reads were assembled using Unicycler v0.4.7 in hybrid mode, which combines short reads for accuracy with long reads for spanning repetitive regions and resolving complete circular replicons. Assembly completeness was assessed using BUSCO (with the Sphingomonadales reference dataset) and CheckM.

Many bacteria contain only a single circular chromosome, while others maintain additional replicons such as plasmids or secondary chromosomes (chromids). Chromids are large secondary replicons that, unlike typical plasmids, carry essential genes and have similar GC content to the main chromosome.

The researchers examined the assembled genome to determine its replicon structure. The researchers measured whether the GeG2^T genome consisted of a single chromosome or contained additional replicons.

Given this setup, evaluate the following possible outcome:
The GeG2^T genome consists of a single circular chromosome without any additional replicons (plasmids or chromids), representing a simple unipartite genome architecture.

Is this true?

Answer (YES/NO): NO